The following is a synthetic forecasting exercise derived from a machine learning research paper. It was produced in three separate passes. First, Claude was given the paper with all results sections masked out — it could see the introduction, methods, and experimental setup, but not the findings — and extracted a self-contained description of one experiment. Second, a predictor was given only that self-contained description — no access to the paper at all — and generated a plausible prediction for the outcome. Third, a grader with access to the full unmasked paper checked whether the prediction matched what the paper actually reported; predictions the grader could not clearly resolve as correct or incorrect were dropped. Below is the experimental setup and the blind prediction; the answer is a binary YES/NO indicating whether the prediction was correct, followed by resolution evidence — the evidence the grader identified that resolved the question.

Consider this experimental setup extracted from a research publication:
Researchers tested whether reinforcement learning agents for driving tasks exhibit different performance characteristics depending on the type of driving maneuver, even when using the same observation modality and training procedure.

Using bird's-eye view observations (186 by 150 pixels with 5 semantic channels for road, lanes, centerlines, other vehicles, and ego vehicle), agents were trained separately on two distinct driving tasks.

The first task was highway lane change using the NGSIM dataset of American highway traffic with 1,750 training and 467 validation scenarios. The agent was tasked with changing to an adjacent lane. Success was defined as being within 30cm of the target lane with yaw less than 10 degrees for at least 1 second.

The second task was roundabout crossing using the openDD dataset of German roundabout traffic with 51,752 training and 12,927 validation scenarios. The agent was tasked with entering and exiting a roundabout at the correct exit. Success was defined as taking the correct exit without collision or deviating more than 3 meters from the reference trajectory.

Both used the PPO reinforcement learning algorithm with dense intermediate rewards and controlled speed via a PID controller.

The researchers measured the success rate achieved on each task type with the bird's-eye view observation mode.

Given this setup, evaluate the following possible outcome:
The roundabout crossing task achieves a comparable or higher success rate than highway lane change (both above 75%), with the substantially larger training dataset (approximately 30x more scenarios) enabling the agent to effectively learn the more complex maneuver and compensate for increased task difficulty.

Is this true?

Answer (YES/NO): YES